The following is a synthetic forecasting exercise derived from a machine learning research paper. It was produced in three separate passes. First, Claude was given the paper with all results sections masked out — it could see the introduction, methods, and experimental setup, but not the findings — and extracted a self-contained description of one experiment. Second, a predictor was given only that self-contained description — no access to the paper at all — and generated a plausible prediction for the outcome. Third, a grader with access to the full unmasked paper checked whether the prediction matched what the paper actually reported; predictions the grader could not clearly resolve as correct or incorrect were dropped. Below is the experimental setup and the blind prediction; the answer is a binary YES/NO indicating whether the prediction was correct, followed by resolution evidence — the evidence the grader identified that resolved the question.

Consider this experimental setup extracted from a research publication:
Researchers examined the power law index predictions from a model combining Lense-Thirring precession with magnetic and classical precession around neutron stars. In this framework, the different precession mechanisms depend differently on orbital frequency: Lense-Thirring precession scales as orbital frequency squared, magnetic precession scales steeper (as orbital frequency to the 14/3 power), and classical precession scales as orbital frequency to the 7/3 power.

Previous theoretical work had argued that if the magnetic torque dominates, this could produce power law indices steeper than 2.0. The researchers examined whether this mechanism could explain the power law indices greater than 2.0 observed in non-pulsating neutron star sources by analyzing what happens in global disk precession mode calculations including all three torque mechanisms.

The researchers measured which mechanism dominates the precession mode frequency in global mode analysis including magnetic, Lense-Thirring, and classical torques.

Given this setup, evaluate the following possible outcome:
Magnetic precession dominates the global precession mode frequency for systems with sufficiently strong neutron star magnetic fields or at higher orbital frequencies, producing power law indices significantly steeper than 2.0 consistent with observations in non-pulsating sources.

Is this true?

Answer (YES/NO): NO